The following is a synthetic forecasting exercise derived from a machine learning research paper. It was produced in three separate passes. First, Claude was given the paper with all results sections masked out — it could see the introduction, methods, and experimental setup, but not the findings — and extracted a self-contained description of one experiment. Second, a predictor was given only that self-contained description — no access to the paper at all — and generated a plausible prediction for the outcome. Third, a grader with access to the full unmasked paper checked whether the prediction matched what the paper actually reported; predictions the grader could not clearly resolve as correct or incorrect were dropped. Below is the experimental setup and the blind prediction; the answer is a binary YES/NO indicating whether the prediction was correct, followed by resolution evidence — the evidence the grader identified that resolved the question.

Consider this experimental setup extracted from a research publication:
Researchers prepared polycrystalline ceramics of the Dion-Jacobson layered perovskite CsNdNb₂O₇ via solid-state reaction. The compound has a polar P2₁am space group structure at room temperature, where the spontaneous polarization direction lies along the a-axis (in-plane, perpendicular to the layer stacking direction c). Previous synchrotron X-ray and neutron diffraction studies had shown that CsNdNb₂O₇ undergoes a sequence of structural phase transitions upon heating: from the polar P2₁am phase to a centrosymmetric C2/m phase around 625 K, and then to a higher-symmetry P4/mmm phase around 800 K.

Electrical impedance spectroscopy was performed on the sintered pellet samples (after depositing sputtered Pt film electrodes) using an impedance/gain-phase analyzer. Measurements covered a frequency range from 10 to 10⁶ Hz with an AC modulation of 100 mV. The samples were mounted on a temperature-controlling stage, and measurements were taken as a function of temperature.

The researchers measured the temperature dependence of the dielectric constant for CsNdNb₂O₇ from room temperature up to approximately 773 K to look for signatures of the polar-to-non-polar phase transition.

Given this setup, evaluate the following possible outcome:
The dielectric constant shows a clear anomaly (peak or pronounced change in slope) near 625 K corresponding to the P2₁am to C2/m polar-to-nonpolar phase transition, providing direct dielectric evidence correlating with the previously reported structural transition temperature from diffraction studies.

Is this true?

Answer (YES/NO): YES